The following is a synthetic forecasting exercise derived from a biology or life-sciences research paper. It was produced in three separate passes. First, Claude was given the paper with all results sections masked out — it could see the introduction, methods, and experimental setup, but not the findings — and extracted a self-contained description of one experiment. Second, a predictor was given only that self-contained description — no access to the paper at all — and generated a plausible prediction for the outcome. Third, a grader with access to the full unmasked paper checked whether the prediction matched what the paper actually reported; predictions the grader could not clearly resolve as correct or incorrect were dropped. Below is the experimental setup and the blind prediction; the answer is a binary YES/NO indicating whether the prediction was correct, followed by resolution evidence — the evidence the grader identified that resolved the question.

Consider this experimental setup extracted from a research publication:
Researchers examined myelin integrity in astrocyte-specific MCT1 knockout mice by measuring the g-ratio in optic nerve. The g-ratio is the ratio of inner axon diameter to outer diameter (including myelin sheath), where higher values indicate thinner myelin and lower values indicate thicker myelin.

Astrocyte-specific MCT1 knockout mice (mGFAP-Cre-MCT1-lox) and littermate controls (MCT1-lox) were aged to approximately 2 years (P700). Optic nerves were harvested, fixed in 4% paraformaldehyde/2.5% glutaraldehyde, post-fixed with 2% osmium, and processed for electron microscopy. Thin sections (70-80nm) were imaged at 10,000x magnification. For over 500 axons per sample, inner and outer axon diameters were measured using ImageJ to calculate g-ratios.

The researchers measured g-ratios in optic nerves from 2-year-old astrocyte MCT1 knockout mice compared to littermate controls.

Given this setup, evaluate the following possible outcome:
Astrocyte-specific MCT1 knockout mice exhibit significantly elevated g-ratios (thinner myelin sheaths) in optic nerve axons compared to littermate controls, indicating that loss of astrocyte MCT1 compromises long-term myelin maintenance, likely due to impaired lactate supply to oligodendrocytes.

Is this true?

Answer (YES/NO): NO